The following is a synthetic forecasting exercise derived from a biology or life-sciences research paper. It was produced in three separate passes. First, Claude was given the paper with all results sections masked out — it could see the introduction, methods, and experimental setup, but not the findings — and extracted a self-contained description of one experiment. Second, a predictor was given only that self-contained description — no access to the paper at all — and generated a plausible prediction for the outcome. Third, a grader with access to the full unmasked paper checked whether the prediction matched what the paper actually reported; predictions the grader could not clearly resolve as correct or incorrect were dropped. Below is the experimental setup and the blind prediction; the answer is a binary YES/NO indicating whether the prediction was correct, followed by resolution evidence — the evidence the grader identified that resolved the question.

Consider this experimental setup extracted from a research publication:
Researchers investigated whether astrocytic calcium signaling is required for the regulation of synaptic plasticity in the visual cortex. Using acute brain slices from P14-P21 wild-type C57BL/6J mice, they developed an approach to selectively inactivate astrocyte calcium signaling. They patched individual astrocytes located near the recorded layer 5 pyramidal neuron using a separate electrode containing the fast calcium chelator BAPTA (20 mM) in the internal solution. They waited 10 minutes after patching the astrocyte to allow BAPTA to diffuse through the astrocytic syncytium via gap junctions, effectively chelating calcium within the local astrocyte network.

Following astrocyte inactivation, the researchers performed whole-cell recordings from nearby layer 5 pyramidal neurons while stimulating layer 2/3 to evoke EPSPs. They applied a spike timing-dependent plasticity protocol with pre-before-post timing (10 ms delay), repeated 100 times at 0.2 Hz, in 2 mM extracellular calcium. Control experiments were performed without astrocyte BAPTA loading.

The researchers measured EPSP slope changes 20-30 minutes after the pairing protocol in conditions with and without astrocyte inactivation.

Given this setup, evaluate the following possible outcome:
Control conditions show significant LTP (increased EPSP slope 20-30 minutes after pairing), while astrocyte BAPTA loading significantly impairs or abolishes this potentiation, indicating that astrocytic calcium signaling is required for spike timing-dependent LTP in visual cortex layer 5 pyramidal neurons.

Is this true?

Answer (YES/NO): YES